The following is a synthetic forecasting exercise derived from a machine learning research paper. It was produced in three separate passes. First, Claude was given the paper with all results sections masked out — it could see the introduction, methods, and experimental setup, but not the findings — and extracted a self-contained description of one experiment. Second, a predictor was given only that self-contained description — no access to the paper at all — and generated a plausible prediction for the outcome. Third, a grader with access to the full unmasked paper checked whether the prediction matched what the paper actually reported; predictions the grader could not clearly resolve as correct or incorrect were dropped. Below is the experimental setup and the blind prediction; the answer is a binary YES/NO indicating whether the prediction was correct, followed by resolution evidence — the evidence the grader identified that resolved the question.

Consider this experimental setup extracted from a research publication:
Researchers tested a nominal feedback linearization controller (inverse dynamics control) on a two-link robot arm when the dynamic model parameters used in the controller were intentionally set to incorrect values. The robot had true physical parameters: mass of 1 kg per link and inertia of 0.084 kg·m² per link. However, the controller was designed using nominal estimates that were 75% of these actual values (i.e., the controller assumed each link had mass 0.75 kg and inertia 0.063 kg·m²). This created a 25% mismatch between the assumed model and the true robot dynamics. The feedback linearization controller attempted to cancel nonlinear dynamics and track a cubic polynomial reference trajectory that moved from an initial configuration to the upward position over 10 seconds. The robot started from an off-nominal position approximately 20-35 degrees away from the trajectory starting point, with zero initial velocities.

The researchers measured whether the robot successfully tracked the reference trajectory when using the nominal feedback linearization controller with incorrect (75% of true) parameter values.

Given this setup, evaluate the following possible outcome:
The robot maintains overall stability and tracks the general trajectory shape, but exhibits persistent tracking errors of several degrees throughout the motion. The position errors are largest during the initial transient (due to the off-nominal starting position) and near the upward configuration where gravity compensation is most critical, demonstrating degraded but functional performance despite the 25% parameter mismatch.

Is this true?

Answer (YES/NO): NO